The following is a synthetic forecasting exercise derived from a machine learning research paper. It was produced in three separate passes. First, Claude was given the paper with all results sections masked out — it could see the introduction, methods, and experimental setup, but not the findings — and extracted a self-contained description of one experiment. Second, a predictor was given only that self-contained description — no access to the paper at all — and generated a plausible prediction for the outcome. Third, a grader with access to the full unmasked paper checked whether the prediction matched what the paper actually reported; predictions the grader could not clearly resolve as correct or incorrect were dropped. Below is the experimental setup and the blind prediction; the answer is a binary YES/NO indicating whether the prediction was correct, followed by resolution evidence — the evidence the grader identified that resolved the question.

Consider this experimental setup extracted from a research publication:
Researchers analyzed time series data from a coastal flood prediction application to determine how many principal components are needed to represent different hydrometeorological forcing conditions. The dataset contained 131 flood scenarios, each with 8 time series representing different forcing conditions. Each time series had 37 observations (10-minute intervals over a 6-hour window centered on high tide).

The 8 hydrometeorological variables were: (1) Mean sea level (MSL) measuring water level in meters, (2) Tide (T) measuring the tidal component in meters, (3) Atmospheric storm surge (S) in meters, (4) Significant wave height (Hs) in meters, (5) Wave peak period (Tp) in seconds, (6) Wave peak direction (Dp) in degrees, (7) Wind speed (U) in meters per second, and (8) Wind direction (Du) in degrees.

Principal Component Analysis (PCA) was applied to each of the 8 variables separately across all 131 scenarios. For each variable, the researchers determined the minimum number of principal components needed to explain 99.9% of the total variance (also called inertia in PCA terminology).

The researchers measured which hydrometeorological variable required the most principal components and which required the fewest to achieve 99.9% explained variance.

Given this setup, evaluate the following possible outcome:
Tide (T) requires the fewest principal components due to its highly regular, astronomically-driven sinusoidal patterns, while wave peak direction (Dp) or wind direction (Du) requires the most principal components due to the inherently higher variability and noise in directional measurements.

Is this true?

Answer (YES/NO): NO